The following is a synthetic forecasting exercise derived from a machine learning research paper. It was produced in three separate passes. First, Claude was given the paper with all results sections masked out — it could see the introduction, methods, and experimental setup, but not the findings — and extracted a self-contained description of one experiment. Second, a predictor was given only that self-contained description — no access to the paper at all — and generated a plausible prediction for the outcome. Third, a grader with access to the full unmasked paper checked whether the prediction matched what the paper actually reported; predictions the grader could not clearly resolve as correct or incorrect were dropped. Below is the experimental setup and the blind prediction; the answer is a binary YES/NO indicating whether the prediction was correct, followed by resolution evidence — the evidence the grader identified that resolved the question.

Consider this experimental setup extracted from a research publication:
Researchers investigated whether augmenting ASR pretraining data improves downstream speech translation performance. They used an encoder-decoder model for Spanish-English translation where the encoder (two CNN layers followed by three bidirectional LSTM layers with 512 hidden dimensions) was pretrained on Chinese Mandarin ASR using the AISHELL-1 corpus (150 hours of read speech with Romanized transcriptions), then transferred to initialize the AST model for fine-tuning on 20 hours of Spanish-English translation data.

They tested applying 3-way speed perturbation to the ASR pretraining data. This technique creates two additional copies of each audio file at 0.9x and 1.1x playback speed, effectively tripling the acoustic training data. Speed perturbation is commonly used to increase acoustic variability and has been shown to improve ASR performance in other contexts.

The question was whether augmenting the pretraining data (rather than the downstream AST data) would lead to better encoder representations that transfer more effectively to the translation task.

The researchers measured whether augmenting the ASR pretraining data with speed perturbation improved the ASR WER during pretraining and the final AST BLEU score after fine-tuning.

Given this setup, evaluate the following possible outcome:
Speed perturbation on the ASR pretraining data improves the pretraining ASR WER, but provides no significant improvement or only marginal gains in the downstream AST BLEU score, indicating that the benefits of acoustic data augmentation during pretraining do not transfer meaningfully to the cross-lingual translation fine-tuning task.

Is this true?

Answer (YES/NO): NO